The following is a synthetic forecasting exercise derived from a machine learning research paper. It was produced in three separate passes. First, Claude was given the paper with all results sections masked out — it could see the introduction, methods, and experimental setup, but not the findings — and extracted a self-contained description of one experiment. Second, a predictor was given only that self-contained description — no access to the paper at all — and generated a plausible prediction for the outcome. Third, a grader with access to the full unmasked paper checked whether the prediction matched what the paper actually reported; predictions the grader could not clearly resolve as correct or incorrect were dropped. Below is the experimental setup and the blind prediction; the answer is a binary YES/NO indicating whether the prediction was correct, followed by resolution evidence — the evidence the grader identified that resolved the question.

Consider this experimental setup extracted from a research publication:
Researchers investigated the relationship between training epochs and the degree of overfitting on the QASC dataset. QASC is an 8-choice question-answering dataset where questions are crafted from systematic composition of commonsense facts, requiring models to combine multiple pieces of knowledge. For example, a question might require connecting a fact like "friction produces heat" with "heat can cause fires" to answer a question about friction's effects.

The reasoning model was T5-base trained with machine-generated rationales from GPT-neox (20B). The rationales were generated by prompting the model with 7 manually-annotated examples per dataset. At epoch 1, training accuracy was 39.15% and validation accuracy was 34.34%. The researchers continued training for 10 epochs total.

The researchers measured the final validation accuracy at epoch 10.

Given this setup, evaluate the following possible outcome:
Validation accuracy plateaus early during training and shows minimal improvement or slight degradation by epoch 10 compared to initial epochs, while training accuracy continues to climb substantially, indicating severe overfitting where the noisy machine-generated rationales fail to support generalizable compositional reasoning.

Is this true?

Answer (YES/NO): NO